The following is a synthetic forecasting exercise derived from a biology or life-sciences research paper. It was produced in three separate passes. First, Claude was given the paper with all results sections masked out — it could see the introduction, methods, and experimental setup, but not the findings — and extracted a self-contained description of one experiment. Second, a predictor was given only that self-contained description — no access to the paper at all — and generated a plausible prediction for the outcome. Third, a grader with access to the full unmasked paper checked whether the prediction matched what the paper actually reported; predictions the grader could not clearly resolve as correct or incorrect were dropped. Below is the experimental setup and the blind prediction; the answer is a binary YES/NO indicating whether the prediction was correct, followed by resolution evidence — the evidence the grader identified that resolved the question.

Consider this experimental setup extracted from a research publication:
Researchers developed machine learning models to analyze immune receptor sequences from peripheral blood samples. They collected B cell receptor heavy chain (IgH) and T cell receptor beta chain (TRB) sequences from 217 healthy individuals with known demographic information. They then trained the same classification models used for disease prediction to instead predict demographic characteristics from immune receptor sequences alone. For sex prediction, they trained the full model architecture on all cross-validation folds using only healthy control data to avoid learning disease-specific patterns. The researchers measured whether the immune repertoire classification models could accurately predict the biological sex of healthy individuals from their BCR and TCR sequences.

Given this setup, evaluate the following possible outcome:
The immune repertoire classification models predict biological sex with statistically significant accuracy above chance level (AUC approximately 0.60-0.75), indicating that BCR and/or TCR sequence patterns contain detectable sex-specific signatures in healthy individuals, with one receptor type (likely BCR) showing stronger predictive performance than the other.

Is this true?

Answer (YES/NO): NO